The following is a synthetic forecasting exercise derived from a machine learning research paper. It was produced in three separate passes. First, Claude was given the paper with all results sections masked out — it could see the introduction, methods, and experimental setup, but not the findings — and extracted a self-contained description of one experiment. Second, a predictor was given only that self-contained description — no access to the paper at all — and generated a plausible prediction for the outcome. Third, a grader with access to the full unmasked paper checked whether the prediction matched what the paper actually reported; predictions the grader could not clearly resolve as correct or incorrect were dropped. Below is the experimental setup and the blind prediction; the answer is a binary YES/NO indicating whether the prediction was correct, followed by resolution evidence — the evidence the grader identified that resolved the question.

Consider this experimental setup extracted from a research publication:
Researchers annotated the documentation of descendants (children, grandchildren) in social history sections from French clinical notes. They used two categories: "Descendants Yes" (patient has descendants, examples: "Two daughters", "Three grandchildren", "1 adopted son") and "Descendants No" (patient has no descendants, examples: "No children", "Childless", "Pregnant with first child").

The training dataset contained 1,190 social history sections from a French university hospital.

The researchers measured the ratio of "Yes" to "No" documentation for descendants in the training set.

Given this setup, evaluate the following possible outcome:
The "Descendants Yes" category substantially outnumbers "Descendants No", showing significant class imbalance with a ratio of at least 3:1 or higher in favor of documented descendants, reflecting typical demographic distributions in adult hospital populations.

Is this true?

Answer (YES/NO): YES